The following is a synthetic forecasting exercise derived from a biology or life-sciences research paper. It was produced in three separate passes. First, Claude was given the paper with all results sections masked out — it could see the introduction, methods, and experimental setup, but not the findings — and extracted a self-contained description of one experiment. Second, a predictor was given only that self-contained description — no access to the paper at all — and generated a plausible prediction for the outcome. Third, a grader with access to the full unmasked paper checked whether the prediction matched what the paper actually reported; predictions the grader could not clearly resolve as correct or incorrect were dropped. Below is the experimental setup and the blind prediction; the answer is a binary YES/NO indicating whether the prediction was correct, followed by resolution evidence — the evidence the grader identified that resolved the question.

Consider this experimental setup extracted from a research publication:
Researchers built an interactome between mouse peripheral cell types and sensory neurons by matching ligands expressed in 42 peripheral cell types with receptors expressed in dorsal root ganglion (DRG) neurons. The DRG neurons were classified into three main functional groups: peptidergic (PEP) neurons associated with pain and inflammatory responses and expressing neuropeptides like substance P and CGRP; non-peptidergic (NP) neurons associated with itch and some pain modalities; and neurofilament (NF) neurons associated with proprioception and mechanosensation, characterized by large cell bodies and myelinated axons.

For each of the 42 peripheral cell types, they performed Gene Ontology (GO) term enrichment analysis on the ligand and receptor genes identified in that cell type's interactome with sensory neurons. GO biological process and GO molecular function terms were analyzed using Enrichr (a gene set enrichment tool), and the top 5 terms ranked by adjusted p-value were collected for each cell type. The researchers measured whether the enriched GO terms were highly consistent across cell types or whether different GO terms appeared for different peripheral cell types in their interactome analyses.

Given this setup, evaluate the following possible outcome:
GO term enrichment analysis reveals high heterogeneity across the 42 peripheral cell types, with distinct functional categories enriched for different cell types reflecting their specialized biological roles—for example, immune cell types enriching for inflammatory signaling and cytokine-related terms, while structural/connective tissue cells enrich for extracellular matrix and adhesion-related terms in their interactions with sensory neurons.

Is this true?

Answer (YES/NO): NO